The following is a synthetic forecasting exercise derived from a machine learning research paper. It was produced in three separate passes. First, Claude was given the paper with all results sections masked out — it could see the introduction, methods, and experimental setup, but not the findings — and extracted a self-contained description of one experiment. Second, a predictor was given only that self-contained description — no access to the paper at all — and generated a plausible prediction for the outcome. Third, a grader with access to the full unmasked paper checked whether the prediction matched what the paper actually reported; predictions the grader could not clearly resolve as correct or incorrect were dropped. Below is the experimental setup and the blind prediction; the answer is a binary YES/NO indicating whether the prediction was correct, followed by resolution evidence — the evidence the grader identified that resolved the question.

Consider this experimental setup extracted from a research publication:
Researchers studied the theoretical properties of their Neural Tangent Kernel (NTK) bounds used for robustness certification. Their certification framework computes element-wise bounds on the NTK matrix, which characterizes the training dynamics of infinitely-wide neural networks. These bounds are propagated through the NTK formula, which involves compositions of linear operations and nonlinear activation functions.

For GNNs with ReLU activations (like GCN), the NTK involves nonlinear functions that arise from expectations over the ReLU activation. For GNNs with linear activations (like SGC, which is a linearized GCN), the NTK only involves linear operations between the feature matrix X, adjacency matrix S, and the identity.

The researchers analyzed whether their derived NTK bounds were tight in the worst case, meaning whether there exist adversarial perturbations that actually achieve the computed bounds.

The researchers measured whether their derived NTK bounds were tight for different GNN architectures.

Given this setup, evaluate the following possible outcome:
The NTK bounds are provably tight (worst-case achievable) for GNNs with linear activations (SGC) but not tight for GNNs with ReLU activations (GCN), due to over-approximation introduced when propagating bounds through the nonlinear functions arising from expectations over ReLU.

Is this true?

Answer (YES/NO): YES